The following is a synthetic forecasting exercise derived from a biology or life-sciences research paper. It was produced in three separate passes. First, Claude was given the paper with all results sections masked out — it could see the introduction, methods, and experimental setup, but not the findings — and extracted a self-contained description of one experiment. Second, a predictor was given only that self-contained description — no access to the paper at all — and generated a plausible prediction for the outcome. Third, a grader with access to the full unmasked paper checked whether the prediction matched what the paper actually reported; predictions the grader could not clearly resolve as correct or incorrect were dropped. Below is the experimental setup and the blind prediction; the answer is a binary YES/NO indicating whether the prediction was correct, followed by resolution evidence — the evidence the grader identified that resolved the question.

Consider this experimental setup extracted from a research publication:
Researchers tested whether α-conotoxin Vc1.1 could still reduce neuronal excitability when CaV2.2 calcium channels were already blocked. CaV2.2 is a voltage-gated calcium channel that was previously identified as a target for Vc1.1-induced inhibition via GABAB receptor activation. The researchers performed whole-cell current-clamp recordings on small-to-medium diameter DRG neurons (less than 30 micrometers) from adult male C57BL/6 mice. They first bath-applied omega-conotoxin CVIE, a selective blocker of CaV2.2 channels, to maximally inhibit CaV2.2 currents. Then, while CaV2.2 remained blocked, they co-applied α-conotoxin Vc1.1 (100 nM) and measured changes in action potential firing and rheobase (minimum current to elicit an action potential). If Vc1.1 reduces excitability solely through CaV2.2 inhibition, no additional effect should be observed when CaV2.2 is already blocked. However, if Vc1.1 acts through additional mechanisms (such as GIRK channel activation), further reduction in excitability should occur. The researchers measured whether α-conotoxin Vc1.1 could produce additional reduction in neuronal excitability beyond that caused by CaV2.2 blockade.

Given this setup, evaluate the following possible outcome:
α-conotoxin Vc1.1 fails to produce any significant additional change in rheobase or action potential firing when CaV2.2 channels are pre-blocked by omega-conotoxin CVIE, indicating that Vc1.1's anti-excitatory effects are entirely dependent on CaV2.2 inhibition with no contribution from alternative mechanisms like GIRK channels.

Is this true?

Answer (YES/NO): NO